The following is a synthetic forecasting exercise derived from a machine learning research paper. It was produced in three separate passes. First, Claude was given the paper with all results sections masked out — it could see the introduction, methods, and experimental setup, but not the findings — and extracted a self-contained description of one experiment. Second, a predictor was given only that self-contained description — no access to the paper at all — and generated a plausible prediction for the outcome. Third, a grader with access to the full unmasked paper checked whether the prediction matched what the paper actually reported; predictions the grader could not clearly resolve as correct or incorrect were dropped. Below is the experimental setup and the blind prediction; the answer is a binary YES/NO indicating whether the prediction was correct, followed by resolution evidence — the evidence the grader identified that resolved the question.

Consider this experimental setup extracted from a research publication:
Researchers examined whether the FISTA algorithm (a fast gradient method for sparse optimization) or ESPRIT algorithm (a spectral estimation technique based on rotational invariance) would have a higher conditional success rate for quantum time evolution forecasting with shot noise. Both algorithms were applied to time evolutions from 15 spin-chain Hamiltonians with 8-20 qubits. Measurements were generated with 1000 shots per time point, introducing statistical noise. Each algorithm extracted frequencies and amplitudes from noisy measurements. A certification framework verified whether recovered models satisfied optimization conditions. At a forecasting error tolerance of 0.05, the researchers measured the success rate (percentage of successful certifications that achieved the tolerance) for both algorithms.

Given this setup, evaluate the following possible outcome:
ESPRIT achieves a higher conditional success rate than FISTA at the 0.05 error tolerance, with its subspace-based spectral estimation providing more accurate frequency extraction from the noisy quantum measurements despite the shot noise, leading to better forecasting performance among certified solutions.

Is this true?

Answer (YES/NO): NO